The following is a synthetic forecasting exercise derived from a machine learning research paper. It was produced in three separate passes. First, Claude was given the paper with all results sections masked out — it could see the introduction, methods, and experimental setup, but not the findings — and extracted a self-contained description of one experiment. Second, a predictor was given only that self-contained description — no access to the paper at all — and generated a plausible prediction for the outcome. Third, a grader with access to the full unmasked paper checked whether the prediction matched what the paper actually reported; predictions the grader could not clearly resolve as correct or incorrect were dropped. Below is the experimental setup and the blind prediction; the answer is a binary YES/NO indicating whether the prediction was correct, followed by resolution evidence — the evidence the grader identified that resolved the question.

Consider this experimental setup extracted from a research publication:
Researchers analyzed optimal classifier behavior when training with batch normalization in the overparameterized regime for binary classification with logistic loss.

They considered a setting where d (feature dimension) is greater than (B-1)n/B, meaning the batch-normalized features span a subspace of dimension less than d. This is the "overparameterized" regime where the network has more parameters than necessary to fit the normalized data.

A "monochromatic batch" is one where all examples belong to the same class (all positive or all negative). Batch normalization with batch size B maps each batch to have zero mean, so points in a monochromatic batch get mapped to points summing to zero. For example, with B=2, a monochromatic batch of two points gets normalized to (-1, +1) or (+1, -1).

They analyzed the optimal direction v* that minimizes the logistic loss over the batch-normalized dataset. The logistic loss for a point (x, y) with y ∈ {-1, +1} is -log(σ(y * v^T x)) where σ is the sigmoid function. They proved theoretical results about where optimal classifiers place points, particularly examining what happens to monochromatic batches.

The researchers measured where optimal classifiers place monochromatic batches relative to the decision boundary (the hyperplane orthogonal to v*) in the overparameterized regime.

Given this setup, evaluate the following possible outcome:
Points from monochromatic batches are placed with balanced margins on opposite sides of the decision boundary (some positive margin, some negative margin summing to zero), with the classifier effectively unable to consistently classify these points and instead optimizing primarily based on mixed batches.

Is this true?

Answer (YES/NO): NO